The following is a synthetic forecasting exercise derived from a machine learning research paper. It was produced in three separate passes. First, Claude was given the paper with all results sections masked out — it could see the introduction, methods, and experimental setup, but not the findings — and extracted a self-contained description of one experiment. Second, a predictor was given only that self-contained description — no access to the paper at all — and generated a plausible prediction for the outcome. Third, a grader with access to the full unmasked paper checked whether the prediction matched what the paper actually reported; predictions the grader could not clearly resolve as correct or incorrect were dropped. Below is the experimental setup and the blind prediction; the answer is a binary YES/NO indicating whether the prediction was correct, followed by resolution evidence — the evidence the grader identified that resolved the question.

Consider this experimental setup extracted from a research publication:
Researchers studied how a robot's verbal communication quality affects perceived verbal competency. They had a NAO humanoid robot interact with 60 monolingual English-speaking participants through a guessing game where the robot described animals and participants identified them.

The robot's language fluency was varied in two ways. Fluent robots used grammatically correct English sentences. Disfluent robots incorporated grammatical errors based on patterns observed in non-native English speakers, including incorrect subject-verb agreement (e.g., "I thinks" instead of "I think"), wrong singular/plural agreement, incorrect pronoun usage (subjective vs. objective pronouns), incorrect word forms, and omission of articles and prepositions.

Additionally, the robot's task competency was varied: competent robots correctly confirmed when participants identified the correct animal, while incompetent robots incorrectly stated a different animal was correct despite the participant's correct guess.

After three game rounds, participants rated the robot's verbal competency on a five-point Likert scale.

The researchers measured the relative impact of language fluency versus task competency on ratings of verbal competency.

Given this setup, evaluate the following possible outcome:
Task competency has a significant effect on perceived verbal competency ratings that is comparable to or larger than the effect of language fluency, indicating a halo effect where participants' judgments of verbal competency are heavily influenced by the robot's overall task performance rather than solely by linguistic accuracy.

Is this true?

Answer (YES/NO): NO